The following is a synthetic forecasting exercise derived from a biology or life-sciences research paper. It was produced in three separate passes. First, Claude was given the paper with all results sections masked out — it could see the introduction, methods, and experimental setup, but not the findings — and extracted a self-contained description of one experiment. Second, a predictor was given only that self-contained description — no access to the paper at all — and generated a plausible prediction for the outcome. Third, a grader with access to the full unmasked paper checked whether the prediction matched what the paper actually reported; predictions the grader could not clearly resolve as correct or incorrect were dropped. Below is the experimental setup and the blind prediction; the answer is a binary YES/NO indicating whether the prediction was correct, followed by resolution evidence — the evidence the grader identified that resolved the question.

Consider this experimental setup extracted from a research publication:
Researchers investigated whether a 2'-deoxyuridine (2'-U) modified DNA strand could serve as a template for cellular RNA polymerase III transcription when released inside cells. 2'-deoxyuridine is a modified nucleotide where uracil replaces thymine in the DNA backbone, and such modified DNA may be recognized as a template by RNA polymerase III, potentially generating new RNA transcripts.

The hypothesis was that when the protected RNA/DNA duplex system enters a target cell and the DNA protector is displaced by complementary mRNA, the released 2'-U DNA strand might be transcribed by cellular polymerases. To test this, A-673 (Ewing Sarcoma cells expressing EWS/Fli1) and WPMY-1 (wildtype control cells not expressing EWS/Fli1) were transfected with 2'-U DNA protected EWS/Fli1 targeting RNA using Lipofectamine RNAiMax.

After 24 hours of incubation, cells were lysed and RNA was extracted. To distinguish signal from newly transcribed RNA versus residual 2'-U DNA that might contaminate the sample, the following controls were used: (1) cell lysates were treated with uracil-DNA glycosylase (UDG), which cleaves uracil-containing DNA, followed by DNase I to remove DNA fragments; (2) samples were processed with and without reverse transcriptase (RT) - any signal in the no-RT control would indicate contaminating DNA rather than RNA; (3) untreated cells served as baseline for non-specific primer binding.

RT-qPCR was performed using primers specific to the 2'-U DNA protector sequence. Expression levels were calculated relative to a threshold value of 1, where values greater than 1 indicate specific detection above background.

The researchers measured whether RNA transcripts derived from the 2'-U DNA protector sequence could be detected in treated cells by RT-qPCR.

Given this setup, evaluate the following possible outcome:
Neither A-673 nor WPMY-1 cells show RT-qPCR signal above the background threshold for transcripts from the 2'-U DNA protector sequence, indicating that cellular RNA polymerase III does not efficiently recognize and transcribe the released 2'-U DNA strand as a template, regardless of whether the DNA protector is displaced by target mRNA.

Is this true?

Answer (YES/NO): NO